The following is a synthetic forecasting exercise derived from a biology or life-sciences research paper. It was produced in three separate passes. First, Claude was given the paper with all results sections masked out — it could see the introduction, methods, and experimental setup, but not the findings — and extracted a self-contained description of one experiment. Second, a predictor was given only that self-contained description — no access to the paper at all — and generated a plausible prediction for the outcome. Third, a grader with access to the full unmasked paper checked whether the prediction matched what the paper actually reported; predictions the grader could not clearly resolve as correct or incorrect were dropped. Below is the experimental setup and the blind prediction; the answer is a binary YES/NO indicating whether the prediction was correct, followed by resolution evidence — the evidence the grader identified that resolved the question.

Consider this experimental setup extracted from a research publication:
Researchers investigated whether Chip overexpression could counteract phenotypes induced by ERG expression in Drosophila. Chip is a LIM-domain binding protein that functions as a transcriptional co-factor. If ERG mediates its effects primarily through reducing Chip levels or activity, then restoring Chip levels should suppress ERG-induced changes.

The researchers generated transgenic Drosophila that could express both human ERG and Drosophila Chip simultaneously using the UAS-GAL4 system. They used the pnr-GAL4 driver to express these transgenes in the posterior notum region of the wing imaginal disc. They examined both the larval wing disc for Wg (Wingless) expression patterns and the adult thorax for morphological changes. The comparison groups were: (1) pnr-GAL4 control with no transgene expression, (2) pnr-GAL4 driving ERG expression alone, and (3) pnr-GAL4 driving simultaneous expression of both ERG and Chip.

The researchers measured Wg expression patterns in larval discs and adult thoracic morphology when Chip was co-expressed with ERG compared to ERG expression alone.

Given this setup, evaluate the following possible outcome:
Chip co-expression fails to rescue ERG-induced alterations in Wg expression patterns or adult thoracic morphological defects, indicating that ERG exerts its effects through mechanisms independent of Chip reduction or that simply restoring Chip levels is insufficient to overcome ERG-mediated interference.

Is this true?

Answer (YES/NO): NO